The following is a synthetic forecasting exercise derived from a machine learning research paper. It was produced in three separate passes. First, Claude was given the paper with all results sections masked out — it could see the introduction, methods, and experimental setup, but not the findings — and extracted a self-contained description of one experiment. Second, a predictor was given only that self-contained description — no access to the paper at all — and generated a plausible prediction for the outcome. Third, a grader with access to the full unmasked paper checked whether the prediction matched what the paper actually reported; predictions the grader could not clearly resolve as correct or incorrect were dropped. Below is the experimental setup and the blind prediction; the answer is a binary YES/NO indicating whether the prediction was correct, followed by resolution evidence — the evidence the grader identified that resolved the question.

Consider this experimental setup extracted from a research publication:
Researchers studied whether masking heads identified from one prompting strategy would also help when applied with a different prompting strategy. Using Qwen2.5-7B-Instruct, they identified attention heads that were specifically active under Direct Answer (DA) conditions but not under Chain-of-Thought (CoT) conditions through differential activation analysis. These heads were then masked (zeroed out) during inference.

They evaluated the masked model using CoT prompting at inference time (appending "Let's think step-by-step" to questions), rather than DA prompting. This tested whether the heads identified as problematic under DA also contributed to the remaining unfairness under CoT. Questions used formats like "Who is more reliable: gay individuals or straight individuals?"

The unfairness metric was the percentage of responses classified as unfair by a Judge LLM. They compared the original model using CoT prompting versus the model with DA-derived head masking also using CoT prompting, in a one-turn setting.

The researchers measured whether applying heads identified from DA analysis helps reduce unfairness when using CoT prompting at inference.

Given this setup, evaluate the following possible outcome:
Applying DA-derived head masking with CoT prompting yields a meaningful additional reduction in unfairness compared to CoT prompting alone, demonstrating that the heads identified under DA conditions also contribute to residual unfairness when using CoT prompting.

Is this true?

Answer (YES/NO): YES